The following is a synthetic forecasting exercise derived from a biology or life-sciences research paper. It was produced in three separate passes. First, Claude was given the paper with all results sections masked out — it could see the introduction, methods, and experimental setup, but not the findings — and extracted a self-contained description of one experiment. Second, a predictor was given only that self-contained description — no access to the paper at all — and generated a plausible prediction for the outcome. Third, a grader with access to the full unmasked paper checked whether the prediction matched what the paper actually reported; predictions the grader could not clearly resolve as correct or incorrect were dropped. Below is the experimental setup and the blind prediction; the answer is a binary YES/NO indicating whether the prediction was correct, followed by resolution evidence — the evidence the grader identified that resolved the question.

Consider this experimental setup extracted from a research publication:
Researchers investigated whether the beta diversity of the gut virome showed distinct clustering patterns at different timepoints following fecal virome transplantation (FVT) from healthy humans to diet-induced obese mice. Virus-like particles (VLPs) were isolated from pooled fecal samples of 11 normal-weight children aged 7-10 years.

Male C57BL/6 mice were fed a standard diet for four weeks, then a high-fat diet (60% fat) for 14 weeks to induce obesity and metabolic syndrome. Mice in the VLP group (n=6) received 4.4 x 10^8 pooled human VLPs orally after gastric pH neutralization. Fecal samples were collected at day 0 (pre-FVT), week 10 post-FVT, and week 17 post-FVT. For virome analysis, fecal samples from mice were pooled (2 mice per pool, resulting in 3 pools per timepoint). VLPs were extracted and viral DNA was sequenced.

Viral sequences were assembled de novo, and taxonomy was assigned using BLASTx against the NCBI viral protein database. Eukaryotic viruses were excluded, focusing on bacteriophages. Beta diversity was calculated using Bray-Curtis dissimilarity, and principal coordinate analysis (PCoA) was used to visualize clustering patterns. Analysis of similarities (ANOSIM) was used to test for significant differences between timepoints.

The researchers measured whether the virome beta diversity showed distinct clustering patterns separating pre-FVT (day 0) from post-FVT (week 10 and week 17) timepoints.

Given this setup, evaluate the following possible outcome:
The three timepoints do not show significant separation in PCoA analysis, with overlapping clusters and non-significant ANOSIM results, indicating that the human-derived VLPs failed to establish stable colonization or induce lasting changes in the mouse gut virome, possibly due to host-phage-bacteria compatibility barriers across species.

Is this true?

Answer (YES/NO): NO